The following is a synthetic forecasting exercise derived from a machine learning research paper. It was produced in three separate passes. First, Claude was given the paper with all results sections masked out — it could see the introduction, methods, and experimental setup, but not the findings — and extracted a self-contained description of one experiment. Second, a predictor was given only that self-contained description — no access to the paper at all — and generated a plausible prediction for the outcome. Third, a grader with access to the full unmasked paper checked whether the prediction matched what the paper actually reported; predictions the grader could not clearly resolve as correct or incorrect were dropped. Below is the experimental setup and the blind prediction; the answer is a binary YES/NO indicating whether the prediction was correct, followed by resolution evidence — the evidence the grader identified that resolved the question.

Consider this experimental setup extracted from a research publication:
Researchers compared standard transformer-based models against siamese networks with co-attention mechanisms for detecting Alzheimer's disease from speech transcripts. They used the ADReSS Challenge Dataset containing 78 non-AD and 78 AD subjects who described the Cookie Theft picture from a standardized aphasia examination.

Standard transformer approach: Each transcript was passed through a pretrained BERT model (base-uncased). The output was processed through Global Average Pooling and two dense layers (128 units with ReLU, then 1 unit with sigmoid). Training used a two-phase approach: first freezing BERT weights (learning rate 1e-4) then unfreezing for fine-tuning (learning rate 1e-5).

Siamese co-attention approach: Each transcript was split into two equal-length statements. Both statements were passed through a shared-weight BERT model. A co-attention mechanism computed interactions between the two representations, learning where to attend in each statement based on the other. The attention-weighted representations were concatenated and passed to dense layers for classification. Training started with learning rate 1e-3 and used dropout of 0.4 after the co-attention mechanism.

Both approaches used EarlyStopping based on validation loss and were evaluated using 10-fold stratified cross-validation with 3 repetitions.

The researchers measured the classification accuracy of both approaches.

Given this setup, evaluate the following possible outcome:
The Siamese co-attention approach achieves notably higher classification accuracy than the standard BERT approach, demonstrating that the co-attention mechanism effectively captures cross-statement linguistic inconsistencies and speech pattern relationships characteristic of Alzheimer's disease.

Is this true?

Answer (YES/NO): NO